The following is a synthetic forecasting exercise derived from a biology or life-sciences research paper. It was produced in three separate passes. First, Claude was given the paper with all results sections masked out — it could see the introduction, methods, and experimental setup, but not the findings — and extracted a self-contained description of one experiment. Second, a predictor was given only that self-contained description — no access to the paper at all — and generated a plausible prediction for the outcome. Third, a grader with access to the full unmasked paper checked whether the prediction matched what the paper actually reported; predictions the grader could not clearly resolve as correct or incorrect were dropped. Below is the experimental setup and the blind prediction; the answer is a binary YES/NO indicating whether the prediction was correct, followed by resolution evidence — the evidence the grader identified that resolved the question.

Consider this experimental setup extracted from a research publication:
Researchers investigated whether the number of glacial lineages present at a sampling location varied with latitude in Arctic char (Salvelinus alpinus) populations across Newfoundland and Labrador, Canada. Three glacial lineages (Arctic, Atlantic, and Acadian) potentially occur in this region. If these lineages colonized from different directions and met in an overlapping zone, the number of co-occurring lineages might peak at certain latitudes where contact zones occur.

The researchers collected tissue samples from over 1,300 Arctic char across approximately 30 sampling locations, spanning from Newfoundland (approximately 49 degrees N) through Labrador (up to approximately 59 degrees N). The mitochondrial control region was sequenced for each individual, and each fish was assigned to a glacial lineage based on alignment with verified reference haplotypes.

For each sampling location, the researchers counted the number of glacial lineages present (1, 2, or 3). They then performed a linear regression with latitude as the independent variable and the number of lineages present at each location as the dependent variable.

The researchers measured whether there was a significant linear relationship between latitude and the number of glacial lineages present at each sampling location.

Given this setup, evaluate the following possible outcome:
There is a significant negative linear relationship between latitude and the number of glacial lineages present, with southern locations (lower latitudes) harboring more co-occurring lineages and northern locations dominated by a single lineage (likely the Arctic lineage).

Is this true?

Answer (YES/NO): NO